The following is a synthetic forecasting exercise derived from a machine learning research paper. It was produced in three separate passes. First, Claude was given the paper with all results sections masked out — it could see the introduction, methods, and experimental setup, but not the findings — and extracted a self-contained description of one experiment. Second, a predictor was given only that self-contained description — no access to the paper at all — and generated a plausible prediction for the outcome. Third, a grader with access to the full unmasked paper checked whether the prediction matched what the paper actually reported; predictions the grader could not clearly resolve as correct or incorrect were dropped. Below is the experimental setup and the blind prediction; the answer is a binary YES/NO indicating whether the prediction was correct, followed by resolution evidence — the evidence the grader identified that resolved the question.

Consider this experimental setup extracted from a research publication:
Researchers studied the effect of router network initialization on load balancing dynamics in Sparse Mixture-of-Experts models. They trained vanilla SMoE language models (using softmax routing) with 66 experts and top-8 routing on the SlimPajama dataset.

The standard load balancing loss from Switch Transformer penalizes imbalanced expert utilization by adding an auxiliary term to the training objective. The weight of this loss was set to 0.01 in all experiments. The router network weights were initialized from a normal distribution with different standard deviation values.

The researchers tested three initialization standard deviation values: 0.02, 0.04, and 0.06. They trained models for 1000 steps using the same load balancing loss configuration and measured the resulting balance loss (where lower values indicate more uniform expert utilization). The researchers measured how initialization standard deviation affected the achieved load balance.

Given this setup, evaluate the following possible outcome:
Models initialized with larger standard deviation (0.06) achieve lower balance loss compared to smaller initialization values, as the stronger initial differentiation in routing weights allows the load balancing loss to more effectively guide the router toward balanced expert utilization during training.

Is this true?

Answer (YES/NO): NO